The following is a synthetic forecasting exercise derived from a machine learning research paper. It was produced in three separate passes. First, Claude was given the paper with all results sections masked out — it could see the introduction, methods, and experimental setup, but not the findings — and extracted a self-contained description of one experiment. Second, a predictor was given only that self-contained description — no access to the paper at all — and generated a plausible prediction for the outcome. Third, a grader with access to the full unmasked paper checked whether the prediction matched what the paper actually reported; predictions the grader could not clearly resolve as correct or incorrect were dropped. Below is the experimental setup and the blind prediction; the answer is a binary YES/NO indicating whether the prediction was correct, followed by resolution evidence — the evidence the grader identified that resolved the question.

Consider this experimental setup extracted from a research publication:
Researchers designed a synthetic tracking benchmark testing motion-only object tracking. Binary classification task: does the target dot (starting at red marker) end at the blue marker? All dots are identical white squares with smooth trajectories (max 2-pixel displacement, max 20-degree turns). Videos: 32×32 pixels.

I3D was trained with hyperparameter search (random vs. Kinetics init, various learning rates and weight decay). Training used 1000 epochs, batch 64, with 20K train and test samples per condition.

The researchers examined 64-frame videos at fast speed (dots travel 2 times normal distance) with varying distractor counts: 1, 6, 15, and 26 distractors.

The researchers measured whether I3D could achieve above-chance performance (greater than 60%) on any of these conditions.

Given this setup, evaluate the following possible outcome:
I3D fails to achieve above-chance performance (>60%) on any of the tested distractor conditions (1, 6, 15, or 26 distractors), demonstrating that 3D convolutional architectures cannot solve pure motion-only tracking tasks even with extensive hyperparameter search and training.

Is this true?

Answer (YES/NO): YES